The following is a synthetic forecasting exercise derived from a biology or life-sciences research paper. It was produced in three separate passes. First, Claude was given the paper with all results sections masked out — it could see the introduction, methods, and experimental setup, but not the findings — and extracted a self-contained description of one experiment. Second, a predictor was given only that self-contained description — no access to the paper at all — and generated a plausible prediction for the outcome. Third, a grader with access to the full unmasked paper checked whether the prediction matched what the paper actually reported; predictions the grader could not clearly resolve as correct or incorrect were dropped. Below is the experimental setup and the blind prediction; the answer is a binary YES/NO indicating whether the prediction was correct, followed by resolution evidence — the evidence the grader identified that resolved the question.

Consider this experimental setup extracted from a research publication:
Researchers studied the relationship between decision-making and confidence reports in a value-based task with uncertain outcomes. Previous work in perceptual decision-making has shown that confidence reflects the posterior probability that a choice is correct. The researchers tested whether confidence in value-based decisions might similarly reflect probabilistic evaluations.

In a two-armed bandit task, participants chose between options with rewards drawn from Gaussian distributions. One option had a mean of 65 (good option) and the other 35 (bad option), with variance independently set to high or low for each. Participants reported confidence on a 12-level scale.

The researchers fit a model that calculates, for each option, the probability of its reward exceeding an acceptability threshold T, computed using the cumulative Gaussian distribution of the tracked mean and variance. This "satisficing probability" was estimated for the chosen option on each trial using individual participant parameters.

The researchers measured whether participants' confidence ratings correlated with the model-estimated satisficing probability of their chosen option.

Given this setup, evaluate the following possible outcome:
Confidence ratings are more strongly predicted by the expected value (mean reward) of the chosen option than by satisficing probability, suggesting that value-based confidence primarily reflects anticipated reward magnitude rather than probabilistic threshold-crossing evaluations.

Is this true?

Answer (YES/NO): NO